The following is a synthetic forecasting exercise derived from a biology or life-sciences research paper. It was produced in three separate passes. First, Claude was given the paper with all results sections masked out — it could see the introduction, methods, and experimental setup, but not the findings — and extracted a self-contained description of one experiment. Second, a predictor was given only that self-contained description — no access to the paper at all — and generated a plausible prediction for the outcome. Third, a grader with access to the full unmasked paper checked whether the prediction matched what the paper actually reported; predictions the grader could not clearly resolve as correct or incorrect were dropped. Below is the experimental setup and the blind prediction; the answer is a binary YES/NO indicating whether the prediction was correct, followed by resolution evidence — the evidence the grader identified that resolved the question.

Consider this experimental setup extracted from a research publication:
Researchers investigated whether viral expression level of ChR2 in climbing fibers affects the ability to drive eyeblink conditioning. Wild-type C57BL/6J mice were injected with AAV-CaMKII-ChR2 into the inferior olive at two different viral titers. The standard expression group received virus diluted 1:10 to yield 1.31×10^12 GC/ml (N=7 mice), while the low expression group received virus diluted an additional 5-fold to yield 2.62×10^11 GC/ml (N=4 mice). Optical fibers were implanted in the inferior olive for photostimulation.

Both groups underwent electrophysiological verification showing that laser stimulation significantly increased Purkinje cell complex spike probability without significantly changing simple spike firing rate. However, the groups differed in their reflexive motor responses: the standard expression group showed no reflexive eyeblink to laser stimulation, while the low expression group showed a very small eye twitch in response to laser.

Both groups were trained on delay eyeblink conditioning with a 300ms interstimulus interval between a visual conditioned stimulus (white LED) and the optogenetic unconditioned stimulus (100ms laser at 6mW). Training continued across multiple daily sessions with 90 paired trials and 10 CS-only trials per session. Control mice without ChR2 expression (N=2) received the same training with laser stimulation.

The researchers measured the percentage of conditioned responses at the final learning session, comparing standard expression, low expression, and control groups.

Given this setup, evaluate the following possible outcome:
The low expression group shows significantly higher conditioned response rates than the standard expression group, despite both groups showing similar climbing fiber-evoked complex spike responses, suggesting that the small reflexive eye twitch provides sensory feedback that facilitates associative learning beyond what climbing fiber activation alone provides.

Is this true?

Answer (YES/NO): NO